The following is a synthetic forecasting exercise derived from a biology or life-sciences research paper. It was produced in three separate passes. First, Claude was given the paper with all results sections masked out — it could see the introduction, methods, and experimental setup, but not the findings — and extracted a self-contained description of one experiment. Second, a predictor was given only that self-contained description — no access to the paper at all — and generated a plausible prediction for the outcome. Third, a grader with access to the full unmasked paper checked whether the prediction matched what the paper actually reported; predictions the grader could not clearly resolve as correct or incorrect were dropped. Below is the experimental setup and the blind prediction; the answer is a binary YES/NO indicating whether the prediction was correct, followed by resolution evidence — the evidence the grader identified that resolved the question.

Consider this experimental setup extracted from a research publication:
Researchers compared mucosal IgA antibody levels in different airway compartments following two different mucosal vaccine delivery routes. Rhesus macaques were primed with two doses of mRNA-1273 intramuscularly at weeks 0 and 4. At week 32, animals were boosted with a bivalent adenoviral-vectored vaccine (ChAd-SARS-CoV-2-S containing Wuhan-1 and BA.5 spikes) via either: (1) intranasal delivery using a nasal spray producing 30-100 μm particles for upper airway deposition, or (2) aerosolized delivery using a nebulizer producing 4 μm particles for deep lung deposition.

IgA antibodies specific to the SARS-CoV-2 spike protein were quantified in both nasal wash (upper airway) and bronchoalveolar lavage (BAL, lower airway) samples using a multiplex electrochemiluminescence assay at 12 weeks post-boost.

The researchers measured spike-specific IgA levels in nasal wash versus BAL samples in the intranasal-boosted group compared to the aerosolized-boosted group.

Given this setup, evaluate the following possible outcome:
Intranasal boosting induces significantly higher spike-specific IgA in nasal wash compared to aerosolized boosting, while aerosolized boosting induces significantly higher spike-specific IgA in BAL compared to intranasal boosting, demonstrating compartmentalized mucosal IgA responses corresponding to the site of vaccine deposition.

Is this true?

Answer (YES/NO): YES